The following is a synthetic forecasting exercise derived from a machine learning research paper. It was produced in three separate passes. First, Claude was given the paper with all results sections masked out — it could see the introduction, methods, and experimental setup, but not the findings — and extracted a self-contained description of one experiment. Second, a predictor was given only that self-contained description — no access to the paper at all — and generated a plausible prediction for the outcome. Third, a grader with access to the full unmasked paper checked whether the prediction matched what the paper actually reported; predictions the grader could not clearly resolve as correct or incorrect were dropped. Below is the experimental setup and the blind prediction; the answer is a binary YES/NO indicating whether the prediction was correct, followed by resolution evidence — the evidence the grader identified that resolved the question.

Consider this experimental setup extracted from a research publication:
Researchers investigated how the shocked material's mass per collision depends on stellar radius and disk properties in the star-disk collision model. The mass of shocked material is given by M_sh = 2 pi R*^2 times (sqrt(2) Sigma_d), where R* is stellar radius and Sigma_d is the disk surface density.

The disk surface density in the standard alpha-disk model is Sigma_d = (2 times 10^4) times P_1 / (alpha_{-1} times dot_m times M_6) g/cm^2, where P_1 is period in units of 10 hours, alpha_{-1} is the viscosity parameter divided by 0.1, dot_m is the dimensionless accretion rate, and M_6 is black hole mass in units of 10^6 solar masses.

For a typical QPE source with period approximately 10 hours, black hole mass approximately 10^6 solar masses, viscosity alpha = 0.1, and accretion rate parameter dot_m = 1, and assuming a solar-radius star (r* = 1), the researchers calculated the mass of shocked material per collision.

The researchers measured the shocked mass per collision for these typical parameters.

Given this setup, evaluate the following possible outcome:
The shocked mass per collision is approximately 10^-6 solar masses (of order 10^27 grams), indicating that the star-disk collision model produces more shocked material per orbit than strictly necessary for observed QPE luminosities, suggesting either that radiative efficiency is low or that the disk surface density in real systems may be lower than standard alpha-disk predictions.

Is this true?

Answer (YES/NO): NO